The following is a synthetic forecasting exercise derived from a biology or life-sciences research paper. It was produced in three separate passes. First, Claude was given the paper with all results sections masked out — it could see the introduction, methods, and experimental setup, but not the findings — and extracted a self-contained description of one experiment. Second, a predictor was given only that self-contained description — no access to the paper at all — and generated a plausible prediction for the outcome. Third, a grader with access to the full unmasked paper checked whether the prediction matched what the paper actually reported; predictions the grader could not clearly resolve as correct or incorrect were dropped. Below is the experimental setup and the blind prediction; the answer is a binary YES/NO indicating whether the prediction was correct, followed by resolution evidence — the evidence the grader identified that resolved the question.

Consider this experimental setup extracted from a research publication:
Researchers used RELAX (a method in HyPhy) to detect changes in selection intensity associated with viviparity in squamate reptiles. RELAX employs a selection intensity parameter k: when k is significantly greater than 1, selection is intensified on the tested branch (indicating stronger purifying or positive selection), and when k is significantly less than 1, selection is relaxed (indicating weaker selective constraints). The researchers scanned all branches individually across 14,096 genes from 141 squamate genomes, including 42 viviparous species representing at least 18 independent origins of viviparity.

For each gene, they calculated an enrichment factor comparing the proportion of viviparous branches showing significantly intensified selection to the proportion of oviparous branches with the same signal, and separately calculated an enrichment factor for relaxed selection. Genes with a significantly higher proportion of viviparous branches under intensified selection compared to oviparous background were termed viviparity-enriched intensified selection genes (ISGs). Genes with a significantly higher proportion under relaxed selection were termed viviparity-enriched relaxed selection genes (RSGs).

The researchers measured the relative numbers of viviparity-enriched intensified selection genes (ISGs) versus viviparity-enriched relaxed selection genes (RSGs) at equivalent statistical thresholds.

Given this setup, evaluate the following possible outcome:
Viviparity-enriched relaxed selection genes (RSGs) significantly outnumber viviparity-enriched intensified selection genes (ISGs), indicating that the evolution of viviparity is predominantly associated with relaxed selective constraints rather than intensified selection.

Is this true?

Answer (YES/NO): NO